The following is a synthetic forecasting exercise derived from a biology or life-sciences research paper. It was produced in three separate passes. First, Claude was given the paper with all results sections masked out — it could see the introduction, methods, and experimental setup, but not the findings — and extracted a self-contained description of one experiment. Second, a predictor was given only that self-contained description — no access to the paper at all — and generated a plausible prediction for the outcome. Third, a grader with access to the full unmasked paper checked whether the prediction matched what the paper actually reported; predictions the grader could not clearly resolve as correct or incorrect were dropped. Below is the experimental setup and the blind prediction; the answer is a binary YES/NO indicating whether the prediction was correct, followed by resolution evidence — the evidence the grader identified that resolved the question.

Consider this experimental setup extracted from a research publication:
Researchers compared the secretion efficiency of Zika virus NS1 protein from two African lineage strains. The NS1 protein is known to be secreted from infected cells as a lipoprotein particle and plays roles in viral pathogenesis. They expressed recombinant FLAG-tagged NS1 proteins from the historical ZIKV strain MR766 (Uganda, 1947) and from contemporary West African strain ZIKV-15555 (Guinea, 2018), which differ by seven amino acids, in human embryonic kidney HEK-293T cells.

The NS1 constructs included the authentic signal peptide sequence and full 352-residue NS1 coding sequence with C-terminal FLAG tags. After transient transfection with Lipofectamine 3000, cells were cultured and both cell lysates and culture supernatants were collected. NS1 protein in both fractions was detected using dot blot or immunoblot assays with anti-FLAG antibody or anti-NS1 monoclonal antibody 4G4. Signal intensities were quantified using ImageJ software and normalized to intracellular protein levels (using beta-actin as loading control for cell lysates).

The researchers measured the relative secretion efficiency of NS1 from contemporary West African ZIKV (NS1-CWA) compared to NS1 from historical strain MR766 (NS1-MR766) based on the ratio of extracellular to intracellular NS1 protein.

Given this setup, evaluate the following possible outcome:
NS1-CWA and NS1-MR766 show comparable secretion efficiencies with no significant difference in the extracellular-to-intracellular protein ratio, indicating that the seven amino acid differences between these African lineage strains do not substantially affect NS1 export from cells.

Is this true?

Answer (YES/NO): NO